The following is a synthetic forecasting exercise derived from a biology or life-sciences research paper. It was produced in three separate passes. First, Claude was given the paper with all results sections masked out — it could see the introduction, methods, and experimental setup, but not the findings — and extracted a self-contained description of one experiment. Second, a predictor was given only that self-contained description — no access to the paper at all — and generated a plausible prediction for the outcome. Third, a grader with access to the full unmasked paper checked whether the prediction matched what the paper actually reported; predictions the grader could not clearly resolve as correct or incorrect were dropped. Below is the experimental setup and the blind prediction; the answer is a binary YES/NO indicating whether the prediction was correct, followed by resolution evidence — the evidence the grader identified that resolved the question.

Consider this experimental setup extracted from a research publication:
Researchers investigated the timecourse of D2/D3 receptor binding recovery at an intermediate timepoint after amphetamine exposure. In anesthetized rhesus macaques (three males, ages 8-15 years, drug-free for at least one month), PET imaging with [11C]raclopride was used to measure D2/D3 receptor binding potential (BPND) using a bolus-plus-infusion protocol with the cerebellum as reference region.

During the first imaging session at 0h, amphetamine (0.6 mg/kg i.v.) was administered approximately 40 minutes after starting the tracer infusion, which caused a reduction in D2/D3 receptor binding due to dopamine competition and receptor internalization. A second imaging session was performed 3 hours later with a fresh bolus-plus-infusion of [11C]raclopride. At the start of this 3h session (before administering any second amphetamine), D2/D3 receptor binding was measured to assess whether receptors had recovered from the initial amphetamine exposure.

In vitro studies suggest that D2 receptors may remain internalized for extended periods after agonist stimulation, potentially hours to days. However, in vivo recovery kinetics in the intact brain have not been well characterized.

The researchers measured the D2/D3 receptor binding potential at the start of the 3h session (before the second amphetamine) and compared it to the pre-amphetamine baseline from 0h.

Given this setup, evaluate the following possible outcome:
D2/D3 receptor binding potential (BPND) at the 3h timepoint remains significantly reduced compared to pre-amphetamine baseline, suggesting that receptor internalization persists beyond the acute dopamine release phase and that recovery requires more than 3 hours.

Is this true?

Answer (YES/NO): YES